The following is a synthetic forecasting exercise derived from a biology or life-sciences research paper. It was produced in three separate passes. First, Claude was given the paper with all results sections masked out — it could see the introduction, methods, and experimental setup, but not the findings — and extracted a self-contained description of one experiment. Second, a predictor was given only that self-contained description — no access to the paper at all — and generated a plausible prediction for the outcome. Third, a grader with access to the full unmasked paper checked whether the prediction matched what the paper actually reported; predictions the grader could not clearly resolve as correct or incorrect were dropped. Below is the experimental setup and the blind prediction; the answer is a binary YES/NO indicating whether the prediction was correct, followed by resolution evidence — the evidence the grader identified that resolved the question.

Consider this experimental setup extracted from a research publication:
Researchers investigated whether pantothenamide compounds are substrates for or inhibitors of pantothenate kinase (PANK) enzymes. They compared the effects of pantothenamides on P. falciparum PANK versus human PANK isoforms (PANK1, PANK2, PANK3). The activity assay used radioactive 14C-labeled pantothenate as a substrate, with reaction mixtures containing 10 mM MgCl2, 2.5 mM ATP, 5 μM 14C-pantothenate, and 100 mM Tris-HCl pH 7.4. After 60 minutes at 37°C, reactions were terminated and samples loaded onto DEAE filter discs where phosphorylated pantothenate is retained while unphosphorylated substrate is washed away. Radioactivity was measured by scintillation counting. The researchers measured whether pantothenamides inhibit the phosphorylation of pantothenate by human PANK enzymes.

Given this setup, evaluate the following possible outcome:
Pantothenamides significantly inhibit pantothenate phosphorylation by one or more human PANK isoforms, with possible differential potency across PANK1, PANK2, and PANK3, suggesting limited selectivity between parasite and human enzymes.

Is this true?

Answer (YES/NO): NO